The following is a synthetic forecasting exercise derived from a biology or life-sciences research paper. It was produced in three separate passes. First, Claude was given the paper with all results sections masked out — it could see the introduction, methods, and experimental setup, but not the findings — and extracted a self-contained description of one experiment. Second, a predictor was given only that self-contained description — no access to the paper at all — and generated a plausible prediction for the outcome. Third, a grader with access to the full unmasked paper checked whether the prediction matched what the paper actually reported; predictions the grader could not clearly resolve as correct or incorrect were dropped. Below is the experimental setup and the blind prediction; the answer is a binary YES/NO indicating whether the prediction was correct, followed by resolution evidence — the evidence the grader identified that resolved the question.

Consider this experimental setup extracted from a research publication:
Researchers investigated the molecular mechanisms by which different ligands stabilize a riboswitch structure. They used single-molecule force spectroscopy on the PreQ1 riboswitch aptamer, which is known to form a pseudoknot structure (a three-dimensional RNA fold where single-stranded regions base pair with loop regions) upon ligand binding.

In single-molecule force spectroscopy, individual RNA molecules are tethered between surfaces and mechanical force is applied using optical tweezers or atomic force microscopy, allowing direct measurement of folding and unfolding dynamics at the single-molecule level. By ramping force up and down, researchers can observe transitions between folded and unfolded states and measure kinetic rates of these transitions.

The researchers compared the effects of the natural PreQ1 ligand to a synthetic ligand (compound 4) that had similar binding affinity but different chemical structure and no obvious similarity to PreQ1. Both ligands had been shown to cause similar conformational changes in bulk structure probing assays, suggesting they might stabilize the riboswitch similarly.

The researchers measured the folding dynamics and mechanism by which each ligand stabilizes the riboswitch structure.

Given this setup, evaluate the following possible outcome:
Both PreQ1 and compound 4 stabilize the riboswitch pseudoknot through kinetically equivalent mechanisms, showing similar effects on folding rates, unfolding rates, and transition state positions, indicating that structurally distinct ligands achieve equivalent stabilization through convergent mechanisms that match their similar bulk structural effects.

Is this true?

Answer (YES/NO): NO